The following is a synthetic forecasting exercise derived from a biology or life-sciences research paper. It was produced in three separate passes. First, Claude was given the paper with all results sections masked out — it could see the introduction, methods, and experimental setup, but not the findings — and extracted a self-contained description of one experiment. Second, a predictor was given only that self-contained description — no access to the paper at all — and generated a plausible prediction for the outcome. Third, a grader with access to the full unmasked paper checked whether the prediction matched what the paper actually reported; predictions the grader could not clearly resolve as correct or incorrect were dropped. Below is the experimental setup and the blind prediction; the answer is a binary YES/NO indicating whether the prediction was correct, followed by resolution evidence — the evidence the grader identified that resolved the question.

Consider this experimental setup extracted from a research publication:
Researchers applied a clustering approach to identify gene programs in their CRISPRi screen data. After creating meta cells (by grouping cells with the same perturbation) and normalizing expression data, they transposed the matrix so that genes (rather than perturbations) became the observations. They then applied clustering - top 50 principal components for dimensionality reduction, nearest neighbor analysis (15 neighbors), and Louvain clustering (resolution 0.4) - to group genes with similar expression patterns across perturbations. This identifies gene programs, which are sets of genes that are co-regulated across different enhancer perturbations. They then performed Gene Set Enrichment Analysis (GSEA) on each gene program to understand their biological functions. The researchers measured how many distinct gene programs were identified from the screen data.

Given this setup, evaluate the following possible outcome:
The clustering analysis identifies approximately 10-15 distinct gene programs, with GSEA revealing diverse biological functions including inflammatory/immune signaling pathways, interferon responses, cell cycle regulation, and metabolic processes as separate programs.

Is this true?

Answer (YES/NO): NO